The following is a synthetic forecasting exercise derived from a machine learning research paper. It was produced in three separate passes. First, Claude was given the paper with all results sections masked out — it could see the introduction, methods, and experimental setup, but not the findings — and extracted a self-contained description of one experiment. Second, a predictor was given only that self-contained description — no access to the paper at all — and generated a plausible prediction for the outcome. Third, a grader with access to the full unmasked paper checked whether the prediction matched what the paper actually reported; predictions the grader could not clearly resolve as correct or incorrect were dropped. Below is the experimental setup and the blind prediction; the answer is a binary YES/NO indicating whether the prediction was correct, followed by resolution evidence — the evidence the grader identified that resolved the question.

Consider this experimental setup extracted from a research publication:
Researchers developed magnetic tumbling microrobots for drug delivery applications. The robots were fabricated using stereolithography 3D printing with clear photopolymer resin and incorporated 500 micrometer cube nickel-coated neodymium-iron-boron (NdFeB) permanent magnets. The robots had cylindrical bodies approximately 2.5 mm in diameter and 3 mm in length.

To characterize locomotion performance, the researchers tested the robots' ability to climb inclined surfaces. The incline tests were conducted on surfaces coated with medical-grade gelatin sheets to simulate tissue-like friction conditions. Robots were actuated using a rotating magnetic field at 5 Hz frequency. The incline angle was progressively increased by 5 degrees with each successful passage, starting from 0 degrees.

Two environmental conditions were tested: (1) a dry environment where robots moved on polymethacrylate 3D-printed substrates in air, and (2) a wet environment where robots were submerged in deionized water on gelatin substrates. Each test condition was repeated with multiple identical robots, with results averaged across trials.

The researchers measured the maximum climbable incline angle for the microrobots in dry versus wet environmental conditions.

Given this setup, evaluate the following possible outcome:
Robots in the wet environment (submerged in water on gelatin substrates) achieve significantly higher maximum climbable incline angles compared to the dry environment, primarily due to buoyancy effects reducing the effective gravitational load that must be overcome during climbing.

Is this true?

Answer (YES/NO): YES